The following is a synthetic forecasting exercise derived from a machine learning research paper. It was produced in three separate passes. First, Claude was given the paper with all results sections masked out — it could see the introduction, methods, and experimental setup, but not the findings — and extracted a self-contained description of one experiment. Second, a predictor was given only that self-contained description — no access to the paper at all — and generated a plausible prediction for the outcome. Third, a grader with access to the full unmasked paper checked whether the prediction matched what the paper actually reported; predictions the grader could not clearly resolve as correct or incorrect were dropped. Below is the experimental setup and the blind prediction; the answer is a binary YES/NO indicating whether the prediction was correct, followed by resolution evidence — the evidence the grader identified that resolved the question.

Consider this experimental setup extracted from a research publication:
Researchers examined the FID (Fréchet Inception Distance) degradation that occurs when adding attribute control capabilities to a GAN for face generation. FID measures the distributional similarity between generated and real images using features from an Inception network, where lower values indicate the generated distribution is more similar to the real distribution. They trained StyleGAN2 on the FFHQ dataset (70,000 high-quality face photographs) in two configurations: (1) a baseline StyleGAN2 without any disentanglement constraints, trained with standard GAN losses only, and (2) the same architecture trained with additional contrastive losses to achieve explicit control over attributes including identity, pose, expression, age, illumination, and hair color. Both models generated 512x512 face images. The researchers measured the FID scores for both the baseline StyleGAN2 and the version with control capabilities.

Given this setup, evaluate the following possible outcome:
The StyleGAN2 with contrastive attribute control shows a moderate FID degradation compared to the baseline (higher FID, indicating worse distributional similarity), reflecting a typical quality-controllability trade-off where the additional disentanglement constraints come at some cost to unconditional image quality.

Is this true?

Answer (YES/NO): YES